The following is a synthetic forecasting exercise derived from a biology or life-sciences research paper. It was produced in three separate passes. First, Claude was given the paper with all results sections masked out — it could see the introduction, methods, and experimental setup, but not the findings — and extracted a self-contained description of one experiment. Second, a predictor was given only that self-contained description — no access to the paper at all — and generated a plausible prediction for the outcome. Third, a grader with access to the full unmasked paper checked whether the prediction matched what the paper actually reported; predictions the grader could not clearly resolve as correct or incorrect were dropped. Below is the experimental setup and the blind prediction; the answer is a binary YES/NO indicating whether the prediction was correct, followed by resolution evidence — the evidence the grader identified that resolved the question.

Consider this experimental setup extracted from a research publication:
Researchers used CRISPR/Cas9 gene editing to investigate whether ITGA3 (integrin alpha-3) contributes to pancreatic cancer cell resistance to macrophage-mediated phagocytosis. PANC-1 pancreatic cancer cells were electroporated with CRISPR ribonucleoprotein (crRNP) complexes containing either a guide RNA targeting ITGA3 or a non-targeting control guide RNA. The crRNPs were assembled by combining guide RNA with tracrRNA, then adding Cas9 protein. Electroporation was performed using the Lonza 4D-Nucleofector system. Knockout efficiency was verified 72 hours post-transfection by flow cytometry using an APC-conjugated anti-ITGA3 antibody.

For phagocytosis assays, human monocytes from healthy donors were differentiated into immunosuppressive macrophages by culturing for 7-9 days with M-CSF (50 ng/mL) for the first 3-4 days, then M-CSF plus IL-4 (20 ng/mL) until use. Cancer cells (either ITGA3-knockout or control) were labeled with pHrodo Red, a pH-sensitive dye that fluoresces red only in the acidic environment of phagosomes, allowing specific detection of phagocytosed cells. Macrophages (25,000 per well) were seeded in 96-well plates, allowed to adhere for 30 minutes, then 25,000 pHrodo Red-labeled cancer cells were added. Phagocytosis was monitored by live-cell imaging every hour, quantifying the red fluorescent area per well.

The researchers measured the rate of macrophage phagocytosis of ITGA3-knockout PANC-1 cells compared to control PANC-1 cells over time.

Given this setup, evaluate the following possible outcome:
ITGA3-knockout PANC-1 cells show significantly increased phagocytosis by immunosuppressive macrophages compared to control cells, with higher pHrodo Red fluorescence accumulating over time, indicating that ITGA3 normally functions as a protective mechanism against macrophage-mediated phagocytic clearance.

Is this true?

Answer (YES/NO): YES